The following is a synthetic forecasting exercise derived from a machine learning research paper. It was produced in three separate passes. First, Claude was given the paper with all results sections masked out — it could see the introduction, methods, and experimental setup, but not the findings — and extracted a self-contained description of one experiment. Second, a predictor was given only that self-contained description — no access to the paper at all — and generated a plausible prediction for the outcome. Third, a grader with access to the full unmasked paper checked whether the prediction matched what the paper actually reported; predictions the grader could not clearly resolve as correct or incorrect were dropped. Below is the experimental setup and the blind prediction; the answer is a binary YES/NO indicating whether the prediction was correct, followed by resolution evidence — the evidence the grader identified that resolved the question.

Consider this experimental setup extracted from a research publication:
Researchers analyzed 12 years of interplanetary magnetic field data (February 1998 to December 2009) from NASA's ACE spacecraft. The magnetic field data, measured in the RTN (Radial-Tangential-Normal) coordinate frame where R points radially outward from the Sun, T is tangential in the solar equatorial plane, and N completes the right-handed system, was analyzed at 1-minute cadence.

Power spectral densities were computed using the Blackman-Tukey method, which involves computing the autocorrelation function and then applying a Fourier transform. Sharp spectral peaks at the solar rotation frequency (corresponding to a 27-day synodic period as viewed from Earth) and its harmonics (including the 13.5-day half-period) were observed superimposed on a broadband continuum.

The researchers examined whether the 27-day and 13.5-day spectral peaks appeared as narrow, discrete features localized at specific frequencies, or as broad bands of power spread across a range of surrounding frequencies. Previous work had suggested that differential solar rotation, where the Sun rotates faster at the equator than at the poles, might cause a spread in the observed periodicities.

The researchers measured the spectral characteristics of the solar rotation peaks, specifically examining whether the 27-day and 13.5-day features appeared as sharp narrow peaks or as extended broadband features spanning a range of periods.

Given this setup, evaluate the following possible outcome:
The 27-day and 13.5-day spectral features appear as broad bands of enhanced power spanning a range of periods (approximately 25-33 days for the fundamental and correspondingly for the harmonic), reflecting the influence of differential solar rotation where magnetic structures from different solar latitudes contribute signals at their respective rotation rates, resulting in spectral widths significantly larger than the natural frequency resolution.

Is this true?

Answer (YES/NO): NO